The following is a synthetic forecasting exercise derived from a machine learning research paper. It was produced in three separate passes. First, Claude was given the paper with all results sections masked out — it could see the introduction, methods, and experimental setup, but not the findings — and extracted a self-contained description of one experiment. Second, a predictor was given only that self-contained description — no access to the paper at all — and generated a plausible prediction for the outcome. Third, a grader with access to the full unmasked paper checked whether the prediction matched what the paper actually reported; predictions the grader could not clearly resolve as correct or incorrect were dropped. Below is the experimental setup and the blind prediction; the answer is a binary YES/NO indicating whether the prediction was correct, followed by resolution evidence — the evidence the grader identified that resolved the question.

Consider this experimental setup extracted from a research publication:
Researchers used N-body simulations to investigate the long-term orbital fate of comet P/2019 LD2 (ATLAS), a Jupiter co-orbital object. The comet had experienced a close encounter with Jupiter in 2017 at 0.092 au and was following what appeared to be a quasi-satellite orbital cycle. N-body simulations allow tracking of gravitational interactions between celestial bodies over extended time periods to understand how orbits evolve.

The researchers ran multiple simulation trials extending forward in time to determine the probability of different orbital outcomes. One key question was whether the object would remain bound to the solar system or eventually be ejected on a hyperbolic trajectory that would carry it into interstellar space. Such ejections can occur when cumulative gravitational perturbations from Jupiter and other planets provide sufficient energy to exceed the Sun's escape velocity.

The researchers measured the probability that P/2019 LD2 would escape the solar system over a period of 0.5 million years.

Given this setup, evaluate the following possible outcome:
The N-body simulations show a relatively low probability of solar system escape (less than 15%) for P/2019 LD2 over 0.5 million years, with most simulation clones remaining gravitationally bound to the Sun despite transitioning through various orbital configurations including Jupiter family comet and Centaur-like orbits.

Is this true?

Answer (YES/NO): NO